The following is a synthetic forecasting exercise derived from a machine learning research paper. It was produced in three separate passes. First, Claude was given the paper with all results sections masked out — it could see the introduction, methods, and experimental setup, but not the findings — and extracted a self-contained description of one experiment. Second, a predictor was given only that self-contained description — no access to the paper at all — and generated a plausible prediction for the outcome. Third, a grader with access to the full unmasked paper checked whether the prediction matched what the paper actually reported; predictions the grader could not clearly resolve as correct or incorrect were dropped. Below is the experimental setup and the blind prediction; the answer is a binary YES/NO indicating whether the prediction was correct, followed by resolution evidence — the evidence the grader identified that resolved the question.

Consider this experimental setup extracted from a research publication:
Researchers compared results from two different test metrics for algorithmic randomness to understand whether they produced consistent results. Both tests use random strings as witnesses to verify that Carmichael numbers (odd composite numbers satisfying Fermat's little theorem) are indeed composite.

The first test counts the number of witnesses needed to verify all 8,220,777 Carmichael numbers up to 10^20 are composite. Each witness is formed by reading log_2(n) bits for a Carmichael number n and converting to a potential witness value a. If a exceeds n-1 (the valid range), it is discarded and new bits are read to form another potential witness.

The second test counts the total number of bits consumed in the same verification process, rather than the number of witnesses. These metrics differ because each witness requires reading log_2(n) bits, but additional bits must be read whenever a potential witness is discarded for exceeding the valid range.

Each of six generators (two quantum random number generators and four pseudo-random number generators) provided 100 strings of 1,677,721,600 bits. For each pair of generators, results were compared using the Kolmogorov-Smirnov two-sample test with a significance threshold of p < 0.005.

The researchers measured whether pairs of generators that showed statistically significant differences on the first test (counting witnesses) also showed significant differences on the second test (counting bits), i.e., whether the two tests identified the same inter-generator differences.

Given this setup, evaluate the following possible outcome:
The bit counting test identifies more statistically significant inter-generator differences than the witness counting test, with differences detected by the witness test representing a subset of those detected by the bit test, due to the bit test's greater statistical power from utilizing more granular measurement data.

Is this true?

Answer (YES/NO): YES